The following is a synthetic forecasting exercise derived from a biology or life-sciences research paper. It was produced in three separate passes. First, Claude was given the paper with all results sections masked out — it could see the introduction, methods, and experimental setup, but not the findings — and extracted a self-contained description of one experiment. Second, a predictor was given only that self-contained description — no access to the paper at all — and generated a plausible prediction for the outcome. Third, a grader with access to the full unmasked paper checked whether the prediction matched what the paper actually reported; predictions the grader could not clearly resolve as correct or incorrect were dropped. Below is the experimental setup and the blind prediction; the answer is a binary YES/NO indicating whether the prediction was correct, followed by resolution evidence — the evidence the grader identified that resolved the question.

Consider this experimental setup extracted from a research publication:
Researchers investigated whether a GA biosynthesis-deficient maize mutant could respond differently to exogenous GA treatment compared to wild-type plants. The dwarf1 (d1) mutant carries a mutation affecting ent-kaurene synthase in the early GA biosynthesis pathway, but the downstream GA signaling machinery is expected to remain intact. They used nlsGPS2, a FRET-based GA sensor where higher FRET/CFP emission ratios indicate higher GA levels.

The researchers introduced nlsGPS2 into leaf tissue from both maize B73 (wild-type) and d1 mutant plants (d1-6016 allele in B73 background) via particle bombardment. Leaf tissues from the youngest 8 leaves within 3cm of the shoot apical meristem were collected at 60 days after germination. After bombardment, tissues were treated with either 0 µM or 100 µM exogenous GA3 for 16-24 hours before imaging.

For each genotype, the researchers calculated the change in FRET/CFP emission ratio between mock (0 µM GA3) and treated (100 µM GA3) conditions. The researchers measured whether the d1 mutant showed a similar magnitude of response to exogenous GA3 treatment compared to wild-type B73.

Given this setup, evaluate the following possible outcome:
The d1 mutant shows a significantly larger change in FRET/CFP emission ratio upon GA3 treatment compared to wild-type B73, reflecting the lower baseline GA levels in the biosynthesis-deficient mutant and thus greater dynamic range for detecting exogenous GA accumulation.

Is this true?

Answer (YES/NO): NO